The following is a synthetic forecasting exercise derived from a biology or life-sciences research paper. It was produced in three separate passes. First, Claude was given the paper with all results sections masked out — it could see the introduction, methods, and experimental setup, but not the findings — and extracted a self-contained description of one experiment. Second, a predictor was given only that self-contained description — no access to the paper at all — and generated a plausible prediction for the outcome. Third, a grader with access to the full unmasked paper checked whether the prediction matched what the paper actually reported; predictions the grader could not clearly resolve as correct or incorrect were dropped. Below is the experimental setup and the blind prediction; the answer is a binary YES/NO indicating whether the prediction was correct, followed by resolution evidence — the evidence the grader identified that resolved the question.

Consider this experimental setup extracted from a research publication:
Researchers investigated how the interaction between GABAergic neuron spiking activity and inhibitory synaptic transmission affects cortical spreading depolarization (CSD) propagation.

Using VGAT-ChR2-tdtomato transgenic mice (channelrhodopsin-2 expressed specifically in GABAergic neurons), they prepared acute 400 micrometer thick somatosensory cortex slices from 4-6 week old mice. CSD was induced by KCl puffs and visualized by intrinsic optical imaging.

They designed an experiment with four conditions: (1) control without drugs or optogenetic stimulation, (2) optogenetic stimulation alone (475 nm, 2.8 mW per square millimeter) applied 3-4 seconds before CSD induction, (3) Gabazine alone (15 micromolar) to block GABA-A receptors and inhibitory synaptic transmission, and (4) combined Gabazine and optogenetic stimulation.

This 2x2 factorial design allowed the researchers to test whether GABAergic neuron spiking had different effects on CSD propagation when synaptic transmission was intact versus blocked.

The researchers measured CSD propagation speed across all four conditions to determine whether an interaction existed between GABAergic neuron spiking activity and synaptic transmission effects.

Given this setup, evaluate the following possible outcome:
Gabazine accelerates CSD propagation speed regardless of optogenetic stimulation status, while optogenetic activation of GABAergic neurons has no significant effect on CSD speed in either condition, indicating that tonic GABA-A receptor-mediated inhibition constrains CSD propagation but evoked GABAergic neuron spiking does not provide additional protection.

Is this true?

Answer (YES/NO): NO